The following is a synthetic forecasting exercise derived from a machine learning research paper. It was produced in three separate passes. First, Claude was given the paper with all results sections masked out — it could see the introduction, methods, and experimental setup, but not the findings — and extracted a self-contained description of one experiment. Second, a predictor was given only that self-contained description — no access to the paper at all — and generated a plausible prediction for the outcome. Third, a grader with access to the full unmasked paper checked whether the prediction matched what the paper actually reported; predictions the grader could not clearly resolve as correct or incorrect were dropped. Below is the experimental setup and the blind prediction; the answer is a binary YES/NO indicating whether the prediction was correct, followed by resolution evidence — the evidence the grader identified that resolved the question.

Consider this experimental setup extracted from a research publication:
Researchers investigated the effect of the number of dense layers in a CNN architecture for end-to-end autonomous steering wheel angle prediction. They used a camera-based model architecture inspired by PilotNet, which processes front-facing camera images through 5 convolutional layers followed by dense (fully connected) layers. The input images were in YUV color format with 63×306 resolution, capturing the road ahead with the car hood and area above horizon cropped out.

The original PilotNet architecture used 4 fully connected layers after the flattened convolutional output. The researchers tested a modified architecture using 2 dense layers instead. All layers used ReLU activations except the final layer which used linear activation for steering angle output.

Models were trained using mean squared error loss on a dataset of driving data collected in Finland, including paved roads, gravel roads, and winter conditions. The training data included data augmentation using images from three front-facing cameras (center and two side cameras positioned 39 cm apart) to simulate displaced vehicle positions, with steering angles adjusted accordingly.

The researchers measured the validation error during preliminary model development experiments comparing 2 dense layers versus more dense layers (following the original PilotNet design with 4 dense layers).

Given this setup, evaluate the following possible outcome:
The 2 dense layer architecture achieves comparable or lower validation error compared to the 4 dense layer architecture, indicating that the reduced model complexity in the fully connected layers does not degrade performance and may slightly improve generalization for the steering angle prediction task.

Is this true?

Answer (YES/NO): YES